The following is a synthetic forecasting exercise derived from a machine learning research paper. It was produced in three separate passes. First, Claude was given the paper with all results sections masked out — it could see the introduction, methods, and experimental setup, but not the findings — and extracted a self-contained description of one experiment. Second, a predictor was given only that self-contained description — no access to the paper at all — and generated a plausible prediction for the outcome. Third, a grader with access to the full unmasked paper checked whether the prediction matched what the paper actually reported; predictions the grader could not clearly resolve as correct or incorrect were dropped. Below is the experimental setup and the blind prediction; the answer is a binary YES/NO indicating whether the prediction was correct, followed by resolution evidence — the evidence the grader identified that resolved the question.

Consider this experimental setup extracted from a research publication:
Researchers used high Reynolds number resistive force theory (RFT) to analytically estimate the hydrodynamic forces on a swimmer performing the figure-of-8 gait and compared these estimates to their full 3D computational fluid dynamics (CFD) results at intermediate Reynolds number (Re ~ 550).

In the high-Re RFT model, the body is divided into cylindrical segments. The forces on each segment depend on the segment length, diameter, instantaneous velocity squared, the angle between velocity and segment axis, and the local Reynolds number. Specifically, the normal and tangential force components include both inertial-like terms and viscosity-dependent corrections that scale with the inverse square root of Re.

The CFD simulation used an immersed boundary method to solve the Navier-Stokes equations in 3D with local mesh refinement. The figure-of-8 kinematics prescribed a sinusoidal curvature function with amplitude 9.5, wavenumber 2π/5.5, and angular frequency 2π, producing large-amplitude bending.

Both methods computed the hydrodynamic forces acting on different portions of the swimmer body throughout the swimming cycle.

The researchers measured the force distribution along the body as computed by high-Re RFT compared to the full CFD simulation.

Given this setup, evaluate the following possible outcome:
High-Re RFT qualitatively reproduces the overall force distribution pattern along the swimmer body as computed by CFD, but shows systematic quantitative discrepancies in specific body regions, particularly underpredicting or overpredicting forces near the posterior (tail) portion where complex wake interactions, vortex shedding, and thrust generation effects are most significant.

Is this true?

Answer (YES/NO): NO